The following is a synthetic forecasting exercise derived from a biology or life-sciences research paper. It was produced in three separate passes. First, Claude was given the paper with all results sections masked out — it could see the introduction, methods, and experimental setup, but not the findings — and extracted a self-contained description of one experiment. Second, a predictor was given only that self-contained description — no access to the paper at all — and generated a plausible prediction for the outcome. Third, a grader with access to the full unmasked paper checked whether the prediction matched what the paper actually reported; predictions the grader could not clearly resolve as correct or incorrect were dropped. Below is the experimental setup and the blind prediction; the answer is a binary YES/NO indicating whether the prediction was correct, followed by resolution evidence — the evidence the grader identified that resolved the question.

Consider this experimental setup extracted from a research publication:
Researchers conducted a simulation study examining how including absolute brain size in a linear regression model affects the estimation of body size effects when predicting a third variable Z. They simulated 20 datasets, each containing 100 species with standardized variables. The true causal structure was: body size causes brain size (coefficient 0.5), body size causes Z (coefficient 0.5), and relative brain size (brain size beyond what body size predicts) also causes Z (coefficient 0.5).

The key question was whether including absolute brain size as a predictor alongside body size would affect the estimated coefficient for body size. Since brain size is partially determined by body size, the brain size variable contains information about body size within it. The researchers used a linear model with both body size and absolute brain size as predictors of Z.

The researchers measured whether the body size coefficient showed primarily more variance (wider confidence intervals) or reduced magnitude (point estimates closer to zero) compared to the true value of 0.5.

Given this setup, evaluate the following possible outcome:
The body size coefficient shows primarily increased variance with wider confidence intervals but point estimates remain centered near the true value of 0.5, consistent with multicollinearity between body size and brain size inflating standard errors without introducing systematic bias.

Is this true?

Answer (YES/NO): NO